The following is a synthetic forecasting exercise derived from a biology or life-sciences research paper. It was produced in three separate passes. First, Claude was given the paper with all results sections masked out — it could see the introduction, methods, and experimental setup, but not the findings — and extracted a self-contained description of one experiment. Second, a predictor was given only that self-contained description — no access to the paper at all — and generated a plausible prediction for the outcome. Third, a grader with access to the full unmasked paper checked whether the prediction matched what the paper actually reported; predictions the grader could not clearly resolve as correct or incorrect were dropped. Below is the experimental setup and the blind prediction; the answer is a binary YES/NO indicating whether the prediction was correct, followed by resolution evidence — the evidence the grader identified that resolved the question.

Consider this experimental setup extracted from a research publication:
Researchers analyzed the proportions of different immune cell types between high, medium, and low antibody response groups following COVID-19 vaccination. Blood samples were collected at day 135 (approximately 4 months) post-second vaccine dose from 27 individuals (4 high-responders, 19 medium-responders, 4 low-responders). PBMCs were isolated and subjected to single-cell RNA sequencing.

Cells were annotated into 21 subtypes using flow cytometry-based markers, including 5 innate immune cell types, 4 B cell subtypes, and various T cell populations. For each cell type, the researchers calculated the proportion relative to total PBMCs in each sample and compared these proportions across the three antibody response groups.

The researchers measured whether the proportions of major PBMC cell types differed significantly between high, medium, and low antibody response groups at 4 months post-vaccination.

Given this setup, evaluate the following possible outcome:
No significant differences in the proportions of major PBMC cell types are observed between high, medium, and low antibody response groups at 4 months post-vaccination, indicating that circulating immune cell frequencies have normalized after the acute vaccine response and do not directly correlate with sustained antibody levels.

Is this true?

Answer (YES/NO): YES